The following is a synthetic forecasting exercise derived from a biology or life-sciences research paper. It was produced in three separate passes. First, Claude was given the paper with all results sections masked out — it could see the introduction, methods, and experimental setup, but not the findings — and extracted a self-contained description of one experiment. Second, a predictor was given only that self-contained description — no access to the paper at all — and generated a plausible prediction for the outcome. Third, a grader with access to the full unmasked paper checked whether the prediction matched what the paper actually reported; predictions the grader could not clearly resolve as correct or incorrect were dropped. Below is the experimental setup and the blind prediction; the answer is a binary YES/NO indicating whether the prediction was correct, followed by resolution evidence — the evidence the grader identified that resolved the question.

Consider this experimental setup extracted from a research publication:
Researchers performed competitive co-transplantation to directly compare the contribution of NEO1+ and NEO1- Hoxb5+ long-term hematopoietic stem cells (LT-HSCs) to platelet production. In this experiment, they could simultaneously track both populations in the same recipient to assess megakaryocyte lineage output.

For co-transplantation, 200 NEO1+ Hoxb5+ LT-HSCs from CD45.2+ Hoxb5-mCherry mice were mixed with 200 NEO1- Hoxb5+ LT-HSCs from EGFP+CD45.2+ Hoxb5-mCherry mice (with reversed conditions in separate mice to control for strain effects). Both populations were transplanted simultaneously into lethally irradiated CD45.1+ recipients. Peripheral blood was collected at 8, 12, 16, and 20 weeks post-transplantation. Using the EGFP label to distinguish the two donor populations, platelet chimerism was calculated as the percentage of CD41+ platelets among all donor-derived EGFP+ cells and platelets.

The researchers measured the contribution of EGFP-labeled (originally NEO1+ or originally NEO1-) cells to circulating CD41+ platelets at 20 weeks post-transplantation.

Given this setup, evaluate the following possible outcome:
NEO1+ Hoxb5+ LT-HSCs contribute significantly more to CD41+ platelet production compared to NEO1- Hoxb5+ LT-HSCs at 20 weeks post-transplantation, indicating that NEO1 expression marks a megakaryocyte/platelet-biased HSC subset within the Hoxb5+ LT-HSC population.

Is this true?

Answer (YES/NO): YES